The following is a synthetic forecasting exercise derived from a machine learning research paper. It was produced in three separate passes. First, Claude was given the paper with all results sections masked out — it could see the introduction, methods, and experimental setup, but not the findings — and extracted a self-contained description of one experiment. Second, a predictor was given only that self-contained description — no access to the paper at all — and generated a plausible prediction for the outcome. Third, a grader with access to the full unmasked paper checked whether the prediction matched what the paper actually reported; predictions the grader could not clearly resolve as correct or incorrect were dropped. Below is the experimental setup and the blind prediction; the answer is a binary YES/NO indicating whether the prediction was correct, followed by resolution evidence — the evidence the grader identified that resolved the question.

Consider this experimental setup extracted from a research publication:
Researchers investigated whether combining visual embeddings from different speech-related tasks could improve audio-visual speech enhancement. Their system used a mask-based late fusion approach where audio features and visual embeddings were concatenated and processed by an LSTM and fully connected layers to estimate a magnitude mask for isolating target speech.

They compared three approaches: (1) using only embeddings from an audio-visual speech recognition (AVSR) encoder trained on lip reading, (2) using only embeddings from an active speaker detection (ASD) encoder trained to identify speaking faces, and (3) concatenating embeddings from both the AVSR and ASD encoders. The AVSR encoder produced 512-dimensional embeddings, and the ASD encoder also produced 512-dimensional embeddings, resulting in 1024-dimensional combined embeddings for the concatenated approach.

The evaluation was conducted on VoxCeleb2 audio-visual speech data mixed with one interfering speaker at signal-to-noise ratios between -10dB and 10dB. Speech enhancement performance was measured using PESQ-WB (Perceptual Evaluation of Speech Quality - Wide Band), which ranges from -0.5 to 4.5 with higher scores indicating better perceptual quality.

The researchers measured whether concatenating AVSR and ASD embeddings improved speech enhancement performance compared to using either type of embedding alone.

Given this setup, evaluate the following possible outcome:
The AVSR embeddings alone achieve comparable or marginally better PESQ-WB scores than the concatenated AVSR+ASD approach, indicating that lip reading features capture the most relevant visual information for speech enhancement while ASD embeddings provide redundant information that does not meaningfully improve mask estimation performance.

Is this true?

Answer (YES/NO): NO